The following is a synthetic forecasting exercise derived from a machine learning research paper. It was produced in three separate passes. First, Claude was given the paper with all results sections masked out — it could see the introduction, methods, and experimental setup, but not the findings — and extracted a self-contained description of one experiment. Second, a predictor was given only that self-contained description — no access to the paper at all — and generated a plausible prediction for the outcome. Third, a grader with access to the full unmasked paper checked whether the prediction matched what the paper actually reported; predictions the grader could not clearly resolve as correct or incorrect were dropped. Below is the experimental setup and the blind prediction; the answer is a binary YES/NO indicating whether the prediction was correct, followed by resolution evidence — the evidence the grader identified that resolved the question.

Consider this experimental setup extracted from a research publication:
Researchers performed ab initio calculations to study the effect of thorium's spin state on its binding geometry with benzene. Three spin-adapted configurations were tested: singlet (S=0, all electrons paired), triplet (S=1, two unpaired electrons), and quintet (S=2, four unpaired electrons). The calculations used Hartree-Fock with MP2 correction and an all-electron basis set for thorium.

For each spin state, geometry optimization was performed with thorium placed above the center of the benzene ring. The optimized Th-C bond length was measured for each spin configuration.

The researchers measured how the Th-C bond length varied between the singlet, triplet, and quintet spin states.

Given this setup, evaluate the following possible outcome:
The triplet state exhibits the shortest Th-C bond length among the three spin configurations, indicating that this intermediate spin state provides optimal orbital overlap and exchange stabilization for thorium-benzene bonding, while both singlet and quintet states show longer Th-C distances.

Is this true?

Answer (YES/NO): NO